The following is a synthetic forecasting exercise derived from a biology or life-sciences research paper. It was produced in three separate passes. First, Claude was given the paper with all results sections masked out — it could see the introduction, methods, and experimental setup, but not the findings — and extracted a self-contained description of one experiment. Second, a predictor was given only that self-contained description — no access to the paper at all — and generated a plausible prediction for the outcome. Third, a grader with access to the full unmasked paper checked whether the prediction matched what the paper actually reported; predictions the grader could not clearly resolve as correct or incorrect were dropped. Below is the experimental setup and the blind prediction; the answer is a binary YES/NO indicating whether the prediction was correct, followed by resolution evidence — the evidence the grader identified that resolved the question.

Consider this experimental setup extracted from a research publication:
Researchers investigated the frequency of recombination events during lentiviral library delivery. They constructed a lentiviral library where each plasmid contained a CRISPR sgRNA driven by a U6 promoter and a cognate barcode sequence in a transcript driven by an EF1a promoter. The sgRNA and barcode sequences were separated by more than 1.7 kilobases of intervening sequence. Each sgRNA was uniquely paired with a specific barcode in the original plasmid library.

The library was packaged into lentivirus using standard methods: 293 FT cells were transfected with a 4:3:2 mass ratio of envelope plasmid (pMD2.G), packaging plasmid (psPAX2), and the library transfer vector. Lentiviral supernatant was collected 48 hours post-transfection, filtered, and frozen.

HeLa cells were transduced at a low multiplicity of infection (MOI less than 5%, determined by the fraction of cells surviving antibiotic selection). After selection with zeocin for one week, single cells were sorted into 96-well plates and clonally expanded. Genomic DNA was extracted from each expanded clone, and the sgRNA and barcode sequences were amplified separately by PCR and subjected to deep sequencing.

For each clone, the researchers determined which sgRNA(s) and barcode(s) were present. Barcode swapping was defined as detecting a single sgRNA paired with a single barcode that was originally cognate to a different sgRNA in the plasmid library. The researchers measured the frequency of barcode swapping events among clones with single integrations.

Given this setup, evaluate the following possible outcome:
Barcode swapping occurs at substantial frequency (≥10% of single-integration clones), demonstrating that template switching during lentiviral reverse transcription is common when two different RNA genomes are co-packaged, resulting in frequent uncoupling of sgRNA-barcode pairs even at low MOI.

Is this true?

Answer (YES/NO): YES